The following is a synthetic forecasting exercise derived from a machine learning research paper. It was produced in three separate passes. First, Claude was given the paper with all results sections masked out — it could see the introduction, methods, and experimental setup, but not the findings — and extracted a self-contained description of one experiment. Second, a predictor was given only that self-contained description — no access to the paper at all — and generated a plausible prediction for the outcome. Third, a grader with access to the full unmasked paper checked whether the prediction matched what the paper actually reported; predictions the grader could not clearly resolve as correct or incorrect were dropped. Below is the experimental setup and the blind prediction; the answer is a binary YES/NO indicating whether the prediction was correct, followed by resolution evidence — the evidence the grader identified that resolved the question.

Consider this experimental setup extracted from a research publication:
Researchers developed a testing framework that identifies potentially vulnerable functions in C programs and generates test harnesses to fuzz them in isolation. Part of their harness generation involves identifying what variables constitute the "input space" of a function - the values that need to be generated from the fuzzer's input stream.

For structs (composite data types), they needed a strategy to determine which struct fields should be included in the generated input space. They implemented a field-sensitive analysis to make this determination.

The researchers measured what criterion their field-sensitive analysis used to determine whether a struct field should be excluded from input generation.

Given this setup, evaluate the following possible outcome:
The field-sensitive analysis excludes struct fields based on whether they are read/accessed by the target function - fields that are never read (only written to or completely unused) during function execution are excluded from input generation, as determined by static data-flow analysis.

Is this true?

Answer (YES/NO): NO